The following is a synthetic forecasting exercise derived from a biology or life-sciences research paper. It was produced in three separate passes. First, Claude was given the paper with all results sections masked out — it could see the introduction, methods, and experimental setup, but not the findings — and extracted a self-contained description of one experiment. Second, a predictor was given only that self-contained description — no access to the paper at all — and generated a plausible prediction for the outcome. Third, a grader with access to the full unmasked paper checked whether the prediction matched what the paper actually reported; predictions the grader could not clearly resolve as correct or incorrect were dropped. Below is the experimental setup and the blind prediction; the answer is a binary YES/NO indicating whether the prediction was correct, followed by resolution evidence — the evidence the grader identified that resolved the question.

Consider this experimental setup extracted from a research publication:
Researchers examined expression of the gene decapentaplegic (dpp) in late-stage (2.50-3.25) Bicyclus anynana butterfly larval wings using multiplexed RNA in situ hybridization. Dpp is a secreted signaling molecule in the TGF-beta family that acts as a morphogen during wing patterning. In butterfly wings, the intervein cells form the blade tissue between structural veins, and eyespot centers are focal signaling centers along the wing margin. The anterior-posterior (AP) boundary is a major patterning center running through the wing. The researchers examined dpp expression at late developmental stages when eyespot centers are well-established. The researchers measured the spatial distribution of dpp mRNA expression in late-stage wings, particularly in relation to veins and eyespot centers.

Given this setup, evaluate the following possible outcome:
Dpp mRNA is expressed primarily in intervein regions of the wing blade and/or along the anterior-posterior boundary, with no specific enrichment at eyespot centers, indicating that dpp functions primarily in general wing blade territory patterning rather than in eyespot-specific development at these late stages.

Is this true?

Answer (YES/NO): YES